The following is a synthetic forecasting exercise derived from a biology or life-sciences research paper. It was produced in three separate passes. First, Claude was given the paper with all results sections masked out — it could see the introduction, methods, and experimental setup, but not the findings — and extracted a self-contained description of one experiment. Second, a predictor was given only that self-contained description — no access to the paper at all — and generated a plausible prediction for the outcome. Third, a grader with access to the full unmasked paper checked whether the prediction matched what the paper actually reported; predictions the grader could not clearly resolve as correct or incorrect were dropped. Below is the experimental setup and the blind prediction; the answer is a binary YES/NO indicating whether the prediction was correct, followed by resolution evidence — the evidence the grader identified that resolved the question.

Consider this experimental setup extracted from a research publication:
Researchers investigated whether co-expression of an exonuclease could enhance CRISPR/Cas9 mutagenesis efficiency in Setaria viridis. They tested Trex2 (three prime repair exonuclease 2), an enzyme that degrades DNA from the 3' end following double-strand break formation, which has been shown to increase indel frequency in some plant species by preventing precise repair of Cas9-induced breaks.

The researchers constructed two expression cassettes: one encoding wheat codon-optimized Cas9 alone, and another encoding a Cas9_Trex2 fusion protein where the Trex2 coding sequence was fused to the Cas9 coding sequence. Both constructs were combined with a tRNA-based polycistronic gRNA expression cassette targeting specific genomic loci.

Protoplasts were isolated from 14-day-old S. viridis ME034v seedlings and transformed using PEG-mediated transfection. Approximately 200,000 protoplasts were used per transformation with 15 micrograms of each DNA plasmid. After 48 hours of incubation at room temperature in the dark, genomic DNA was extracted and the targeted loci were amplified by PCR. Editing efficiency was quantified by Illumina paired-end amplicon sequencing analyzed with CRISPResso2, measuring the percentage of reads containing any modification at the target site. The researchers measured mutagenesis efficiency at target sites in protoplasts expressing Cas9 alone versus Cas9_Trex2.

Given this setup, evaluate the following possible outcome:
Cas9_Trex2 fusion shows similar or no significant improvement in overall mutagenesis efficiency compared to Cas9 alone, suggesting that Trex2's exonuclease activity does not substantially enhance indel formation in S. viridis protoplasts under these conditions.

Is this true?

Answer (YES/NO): NO